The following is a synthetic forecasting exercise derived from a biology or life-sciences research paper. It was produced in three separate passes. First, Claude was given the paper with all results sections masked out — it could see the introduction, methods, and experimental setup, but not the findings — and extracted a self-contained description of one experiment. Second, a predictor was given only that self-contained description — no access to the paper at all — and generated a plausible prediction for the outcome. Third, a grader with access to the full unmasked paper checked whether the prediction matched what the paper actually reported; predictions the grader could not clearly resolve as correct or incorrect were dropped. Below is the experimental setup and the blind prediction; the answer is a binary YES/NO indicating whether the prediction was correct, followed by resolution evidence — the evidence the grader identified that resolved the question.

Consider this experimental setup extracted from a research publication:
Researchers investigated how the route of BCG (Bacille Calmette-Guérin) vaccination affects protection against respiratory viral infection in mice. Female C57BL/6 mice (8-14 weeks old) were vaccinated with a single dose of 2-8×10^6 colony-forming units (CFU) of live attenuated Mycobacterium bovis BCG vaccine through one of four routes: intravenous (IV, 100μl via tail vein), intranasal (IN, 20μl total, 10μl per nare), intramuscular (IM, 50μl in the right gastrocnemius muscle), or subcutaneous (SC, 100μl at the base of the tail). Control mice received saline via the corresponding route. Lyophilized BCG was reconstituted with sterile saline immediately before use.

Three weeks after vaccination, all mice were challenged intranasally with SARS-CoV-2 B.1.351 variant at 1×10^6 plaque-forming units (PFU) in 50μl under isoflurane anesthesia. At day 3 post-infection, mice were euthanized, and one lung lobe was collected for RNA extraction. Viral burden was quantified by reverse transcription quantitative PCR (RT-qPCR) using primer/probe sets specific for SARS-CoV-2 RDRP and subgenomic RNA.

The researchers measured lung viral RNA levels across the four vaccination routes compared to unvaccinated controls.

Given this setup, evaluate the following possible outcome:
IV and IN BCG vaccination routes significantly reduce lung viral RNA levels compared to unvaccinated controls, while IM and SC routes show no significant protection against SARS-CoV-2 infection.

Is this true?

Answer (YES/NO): NO